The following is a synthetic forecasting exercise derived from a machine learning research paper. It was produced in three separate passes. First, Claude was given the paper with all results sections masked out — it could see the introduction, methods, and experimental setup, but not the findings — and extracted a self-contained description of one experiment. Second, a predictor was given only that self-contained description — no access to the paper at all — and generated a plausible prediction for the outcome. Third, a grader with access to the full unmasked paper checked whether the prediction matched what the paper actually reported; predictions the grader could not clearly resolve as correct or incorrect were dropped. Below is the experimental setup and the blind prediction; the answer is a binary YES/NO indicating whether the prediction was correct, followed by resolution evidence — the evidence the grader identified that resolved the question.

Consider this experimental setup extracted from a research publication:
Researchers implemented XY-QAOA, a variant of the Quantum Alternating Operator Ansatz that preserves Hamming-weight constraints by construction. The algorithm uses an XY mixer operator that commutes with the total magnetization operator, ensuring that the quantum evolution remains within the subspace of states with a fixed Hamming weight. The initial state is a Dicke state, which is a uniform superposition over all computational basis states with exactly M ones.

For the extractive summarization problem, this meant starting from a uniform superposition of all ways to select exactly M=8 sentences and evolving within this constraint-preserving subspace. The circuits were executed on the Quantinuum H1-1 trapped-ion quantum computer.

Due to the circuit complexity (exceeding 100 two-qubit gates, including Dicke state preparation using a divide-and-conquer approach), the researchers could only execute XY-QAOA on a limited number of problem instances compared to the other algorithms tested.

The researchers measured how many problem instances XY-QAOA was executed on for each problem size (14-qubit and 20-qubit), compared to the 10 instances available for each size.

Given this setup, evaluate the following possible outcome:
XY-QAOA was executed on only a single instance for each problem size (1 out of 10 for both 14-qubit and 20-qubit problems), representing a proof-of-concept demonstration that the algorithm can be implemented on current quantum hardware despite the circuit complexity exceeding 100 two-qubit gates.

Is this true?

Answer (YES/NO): NO